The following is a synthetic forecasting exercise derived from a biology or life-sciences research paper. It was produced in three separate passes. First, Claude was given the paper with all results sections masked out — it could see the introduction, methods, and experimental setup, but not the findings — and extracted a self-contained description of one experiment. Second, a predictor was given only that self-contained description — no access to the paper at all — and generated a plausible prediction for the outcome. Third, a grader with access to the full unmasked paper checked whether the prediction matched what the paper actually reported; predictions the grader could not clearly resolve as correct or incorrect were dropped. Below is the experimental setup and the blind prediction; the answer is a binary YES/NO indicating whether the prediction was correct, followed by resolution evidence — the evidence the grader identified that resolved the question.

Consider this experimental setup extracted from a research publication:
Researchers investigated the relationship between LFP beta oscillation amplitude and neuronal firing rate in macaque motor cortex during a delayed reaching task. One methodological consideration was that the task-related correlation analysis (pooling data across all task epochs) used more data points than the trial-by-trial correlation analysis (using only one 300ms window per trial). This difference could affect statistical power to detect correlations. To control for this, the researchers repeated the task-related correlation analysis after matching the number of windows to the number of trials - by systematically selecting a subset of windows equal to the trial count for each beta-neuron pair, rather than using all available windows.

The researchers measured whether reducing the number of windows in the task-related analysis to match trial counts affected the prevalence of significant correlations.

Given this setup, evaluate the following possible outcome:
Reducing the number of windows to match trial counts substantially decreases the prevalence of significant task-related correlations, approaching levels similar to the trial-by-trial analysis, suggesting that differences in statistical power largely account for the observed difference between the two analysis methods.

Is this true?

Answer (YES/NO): NO